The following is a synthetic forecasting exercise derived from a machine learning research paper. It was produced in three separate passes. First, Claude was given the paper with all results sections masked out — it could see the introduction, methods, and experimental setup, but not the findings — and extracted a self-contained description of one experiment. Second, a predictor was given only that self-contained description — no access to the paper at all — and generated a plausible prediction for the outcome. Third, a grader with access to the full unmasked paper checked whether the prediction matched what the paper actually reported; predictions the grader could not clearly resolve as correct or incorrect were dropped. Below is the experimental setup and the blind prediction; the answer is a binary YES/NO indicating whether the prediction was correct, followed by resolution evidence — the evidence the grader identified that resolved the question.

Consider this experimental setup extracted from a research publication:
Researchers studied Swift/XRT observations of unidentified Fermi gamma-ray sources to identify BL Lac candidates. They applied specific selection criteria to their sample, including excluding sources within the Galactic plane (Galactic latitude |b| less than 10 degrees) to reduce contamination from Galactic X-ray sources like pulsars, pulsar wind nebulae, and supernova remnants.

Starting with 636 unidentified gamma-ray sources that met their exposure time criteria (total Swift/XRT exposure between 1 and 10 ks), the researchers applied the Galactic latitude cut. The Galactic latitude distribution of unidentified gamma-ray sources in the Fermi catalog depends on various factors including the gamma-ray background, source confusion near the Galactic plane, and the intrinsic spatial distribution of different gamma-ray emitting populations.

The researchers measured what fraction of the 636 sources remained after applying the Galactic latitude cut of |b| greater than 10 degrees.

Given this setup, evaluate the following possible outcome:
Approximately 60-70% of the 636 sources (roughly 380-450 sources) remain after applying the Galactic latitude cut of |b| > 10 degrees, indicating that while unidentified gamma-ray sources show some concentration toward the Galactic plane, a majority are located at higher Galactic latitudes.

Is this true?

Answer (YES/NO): NO